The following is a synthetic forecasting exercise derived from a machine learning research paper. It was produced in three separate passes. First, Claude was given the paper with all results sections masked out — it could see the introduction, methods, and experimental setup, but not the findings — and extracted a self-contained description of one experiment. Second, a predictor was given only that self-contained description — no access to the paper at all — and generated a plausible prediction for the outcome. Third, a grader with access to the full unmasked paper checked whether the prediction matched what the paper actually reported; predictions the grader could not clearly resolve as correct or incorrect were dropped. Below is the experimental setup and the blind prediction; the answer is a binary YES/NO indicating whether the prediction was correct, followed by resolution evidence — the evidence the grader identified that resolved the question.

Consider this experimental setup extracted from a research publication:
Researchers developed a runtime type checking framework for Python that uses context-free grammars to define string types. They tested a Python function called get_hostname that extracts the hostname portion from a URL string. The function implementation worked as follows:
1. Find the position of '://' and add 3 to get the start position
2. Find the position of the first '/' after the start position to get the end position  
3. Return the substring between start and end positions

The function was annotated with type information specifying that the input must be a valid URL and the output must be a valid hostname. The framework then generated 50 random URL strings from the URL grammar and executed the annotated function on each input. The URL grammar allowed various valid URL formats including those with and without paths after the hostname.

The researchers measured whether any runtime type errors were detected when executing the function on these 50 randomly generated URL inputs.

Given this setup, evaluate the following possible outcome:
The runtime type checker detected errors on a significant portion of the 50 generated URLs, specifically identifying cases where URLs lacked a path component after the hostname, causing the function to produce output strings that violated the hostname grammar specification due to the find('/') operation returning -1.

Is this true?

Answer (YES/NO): NO